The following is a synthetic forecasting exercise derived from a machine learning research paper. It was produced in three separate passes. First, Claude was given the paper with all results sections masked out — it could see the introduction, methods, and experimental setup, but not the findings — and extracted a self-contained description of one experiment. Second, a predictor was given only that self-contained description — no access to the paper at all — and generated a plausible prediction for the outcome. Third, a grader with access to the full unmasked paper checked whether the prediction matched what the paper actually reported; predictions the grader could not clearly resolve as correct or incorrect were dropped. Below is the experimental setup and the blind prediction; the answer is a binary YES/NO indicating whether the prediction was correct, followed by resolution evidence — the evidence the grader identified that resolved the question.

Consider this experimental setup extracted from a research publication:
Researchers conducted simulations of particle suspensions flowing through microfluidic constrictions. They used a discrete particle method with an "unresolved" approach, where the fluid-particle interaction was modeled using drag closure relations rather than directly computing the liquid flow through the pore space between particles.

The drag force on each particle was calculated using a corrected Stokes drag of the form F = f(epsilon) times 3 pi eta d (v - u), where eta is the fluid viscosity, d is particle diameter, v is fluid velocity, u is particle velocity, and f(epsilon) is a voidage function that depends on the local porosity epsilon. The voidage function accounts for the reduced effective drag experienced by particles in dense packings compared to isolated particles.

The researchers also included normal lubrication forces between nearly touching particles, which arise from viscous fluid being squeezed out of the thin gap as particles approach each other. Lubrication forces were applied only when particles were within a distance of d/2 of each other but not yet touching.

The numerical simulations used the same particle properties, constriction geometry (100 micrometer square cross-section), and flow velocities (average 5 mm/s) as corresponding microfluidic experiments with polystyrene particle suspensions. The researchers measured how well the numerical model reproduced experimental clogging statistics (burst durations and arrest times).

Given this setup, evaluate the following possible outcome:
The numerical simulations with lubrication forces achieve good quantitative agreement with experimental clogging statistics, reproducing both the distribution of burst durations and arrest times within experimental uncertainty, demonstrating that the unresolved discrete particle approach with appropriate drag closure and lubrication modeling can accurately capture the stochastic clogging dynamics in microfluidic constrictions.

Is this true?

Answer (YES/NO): NO